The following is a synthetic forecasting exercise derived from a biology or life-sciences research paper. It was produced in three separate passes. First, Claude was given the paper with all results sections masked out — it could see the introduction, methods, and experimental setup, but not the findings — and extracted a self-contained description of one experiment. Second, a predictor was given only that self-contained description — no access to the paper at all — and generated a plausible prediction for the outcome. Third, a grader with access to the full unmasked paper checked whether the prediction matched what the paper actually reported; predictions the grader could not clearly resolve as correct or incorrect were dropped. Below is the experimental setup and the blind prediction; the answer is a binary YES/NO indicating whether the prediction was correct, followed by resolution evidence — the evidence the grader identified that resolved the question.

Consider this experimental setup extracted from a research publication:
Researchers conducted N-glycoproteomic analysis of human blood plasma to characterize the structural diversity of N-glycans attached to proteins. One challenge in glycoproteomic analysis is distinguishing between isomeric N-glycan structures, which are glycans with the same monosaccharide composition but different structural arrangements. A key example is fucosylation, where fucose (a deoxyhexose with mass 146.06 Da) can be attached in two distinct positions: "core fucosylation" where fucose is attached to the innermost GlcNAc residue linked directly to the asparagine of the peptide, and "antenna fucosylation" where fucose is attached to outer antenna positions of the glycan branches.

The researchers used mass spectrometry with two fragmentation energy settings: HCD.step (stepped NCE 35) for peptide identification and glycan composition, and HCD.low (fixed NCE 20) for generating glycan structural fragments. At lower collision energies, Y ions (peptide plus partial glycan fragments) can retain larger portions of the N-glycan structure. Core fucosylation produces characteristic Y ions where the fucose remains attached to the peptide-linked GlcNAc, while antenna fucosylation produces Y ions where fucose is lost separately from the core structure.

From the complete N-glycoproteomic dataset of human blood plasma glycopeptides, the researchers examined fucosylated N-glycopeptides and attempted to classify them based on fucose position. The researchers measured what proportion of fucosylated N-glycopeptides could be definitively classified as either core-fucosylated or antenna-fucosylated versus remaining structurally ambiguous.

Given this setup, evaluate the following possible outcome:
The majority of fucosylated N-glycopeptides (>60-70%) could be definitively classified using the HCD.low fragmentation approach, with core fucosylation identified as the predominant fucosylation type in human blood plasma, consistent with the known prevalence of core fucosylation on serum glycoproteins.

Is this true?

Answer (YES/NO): NO